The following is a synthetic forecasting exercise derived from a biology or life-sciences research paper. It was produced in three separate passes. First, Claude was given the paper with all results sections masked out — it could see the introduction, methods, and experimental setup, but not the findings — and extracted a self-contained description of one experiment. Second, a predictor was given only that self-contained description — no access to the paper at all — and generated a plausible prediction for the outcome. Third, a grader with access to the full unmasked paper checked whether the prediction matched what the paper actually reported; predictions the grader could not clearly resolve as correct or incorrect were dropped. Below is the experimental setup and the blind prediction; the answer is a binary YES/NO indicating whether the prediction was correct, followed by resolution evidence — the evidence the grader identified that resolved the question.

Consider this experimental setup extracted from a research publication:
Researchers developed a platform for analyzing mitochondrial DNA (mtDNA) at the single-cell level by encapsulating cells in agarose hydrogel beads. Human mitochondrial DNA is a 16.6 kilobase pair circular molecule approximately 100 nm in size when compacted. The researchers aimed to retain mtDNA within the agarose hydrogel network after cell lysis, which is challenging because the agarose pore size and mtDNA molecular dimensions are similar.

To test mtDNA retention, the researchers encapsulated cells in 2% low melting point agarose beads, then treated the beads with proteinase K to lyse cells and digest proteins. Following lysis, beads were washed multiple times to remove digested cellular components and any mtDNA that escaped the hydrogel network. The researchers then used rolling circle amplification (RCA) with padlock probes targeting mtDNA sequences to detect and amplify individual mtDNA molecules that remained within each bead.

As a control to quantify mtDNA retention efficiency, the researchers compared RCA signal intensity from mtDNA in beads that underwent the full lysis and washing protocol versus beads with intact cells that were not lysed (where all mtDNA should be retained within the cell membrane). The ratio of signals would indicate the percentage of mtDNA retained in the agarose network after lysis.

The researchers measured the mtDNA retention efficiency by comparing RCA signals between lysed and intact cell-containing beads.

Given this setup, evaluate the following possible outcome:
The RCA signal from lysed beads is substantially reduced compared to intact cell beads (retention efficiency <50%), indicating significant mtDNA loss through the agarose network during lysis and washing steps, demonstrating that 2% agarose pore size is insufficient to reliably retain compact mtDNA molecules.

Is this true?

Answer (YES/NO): NO